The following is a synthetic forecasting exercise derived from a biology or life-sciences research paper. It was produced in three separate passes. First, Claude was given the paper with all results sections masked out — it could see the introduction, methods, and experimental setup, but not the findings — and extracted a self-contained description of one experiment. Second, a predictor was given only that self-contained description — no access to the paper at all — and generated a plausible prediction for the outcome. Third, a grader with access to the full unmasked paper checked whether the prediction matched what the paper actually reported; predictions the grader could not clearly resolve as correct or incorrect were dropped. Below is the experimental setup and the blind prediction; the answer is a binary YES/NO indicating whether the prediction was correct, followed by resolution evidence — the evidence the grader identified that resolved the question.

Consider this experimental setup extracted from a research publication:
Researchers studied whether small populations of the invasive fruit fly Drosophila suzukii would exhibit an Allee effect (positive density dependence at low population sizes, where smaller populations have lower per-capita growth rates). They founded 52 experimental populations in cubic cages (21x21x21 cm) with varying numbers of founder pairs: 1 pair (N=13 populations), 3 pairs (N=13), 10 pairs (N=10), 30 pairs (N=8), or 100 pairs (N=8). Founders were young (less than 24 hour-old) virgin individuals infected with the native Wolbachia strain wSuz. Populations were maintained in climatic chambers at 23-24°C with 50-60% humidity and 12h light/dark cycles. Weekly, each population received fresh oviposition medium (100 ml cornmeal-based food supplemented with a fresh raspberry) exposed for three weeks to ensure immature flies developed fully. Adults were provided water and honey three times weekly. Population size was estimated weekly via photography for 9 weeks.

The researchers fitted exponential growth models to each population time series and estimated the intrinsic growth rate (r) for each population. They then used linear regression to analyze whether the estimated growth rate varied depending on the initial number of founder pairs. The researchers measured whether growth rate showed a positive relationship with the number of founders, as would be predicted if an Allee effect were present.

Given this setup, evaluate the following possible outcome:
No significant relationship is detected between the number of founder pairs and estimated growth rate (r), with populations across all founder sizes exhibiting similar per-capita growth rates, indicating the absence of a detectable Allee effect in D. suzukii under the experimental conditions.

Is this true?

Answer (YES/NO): NO